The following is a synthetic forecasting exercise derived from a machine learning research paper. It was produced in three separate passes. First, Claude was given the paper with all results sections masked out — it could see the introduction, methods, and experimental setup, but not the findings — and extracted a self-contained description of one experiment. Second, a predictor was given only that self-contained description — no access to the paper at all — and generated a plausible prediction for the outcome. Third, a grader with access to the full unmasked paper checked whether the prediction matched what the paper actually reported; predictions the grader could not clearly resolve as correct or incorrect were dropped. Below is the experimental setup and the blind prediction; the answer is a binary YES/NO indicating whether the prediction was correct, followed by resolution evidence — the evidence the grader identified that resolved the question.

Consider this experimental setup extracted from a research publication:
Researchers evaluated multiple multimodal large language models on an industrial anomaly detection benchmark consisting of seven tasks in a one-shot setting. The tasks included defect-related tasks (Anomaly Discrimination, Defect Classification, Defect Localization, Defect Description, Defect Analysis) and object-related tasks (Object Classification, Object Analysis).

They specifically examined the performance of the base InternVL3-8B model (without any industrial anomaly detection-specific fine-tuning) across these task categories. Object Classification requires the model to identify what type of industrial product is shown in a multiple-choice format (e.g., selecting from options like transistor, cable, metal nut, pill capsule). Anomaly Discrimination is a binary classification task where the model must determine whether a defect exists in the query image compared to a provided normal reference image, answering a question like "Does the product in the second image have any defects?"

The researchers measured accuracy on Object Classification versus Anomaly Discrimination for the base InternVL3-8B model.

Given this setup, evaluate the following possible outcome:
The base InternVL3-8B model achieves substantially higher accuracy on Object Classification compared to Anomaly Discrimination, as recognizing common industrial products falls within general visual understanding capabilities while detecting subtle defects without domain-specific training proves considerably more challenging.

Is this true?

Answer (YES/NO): YES